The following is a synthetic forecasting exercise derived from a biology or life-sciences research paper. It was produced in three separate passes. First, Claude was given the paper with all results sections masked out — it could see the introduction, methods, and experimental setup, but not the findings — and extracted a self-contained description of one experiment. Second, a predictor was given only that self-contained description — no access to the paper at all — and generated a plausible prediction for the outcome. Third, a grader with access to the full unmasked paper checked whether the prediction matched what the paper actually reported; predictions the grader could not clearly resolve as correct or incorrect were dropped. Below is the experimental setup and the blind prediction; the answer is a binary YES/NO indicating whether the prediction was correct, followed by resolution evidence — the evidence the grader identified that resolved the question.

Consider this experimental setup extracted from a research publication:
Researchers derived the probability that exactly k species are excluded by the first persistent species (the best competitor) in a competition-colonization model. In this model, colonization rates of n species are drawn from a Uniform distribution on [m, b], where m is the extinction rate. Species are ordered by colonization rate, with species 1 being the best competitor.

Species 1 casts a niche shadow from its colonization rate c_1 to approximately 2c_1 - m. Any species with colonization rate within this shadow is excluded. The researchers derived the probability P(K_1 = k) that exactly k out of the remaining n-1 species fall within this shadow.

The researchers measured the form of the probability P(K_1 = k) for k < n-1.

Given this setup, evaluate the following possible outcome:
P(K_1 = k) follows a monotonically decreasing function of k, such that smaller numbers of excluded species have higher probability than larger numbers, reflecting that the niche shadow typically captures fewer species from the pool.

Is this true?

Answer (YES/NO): NO